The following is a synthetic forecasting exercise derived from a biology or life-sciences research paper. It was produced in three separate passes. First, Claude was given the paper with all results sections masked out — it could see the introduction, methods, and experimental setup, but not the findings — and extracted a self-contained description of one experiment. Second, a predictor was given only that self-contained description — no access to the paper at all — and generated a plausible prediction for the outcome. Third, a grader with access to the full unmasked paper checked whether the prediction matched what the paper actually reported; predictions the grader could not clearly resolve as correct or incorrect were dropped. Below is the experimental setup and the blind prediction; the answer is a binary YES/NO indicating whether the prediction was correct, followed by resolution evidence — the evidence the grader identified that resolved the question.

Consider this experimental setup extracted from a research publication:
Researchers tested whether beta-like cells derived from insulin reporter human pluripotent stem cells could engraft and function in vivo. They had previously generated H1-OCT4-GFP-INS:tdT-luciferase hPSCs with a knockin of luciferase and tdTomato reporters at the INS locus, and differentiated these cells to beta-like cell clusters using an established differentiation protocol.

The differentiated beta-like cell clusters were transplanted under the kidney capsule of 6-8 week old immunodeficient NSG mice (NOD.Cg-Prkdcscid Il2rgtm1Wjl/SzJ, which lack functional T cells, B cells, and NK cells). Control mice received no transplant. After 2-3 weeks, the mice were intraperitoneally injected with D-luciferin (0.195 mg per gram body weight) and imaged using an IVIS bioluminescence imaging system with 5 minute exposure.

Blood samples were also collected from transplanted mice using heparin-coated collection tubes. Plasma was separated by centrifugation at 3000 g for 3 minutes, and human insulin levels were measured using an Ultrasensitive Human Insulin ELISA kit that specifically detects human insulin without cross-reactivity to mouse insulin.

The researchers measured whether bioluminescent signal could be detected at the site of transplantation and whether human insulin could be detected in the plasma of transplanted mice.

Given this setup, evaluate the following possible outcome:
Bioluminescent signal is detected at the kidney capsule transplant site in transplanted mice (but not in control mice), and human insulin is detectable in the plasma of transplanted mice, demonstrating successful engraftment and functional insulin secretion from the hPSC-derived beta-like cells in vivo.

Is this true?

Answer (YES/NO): YES